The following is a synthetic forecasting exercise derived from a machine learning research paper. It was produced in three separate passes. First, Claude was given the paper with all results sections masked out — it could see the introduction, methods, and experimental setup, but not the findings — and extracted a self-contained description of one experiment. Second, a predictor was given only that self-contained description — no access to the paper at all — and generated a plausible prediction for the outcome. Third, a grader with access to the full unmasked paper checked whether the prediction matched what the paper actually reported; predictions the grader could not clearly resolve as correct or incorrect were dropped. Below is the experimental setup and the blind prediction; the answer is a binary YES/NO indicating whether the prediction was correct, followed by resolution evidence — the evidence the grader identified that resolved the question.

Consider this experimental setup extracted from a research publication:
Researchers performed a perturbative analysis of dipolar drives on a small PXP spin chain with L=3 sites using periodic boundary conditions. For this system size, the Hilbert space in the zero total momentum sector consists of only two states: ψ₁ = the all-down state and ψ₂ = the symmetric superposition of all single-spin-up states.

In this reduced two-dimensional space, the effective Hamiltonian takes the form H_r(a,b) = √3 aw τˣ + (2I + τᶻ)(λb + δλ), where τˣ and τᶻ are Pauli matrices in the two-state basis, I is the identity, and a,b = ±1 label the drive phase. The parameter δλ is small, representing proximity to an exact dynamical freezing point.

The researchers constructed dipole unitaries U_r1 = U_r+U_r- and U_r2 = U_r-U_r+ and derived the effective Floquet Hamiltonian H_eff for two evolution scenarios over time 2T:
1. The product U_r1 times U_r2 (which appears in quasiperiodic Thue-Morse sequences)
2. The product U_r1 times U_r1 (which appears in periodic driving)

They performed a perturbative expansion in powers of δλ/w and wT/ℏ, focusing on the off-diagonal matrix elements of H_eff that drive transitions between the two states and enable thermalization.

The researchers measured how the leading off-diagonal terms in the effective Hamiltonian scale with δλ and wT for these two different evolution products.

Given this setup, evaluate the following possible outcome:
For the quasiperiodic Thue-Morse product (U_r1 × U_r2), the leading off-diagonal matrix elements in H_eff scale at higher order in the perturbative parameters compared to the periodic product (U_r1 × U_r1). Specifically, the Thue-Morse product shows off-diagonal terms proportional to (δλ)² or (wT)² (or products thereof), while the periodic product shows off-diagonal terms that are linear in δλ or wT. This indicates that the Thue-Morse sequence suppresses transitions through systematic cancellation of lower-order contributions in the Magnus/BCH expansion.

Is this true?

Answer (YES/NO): YES